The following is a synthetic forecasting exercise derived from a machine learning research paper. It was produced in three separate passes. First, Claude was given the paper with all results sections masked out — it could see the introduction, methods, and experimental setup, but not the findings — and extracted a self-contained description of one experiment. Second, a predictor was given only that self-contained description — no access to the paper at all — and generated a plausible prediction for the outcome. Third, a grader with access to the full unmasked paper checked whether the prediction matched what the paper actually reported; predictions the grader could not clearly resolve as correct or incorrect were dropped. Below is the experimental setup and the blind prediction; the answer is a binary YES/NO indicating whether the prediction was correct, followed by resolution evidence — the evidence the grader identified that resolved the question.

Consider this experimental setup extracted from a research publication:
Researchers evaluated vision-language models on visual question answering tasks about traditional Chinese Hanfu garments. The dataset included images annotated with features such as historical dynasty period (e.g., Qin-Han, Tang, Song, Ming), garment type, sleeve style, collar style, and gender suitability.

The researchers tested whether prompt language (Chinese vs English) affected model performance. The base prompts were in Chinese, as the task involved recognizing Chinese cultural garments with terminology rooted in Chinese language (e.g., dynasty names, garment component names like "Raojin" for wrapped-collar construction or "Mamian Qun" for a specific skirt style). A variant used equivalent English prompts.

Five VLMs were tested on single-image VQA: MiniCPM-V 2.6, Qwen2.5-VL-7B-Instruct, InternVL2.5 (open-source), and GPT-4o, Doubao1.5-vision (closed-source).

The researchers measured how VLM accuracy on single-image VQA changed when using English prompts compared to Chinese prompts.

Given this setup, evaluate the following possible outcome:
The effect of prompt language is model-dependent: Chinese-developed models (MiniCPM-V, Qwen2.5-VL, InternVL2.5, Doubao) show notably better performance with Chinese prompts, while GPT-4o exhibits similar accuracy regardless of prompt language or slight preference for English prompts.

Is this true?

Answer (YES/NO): NO